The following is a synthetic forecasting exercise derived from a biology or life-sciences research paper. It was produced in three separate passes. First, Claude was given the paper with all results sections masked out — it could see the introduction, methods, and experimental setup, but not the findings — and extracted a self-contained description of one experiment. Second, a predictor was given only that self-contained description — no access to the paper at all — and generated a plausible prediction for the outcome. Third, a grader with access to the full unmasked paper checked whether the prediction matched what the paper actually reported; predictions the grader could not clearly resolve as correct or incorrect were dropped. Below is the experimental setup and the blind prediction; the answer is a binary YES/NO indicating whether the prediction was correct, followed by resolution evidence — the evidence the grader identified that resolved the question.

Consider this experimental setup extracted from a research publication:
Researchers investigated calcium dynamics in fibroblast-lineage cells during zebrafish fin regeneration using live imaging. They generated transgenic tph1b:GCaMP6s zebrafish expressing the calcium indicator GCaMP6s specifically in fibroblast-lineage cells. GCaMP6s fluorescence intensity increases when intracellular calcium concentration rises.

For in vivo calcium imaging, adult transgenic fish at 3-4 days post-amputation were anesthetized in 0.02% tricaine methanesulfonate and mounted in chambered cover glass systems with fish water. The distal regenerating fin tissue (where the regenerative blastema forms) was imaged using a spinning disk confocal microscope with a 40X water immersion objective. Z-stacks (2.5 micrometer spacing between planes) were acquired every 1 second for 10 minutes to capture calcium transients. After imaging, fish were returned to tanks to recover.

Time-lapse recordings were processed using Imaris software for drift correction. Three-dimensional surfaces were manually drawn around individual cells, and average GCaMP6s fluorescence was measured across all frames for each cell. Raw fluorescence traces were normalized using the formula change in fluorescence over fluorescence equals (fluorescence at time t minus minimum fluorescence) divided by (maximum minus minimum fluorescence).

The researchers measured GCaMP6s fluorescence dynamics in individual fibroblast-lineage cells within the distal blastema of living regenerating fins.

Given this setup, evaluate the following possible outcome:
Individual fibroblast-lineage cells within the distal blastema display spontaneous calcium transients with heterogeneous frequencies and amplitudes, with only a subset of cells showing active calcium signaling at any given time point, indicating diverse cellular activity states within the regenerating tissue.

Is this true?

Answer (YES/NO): YES